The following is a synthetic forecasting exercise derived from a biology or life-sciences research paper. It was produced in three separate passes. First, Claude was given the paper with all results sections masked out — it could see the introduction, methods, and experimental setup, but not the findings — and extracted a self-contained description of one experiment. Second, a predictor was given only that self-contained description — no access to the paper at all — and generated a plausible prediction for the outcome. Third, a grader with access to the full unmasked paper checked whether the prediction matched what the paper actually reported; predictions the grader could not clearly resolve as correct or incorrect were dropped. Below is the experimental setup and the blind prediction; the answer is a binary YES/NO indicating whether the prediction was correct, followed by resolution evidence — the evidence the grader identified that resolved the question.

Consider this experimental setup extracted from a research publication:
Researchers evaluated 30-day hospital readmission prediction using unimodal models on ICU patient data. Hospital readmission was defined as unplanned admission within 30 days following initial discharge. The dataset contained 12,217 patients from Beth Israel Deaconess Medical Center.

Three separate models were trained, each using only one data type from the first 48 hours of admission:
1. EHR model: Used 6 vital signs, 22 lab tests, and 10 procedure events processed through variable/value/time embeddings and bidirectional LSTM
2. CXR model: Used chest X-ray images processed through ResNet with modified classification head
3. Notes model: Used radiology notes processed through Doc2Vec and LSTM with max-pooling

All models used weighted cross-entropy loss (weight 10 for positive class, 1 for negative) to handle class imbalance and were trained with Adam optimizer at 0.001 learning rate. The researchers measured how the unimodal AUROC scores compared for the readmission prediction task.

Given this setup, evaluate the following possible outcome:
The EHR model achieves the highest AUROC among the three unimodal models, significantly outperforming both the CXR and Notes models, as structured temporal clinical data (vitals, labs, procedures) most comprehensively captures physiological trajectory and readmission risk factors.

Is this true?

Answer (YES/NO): NO